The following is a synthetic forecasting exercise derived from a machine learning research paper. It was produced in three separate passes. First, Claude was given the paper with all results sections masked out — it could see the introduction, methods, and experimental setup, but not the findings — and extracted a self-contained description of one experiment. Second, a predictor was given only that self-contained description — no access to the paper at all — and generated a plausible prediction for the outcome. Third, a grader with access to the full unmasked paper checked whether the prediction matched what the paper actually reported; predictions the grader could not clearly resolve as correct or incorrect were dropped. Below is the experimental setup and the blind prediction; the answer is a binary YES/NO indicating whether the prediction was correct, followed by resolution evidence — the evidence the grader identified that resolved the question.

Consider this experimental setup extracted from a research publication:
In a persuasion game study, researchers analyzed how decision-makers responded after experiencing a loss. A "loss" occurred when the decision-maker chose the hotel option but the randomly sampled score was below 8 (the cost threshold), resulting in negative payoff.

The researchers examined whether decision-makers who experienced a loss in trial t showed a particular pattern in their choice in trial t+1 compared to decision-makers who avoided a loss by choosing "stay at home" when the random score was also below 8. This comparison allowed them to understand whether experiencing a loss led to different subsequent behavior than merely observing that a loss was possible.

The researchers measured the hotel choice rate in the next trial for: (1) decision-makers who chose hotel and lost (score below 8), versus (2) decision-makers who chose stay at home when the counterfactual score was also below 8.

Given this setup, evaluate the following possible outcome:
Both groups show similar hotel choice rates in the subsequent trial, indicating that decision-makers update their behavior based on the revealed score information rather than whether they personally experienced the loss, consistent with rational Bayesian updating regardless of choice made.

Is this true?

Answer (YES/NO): NO